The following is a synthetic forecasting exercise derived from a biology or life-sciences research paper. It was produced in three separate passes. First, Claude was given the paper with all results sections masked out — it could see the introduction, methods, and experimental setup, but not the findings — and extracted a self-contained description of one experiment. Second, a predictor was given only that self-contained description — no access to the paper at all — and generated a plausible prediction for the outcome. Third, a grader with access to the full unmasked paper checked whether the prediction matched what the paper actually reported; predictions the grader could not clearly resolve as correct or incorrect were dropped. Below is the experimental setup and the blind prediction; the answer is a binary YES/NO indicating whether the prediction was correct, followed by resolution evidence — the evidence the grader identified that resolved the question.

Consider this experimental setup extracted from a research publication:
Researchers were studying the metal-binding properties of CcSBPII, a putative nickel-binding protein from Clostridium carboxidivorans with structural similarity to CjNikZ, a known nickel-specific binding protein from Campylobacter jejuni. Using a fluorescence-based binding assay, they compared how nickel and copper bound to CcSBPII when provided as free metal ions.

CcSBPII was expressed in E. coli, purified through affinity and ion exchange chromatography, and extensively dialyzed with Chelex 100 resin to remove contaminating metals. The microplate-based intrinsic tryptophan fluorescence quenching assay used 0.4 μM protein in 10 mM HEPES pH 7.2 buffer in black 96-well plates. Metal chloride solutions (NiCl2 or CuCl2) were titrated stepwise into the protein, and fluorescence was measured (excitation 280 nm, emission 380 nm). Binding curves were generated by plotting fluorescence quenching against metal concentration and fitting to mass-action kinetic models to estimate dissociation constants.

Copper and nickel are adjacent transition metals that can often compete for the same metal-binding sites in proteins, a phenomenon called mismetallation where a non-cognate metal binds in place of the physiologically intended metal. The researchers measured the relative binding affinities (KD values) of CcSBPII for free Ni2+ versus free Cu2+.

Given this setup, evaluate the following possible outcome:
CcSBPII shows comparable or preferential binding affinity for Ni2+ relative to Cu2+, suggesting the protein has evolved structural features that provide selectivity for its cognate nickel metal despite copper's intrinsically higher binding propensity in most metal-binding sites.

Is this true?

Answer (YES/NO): NO